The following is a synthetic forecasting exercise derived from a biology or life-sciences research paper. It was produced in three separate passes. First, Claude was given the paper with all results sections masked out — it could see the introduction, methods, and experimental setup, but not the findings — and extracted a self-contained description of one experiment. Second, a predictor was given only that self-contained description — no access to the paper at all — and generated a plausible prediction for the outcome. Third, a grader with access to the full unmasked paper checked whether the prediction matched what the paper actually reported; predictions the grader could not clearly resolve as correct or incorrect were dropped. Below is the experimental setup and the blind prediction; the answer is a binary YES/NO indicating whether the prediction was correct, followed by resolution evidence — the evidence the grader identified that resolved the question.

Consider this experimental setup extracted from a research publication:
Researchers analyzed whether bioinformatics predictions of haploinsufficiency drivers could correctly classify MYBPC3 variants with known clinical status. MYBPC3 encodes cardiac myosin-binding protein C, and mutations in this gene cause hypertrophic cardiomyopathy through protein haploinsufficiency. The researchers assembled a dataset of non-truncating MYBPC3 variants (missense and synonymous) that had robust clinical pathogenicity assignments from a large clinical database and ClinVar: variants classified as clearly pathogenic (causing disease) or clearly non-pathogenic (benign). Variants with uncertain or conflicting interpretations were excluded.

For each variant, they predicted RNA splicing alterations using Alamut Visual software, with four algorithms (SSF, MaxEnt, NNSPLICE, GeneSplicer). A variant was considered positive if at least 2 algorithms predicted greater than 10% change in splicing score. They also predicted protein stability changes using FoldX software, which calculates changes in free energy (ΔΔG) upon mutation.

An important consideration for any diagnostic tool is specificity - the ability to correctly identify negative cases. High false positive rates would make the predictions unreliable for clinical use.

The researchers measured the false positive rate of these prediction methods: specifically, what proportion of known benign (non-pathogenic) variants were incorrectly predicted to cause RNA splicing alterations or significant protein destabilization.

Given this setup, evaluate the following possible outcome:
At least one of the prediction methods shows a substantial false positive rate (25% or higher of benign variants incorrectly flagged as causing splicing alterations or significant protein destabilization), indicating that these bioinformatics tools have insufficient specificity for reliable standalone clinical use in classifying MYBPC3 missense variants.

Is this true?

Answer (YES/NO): NO